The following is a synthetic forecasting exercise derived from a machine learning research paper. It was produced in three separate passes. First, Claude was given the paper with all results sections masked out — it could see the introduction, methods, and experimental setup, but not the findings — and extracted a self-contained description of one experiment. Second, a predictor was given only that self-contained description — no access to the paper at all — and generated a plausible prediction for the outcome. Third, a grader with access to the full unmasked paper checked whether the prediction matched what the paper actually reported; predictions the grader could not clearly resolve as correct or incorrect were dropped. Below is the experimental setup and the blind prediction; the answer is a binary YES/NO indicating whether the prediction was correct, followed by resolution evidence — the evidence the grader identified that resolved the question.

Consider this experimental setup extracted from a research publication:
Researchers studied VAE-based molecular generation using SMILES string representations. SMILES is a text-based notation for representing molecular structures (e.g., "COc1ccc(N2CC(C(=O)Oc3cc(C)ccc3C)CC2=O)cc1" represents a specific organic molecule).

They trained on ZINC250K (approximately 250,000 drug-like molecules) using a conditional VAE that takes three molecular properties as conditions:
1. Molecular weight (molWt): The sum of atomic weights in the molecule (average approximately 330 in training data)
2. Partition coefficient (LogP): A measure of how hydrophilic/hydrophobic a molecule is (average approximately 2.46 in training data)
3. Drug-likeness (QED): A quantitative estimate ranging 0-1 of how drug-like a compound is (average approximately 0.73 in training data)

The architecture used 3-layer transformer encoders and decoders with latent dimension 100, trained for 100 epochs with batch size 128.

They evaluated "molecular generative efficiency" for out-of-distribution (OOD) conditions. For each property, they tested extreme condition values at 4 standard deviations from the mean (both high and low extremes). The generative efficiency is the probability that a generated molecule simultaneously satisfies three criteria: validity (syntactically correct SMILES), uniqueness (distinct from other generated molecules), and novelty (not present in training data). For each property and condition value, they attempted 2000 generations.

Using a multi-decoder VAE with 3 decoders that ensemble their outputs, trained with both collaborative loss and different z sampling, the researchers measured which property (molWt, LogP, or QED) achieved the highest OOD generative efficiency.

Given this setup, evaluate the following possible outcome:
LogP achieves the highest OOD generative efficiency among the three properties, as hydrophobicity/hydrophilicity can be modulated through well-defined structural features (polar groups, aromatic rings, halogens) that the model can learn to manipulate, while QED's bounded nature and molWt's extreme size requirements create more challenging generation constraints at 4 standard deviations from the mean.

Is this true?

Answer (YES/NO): YES